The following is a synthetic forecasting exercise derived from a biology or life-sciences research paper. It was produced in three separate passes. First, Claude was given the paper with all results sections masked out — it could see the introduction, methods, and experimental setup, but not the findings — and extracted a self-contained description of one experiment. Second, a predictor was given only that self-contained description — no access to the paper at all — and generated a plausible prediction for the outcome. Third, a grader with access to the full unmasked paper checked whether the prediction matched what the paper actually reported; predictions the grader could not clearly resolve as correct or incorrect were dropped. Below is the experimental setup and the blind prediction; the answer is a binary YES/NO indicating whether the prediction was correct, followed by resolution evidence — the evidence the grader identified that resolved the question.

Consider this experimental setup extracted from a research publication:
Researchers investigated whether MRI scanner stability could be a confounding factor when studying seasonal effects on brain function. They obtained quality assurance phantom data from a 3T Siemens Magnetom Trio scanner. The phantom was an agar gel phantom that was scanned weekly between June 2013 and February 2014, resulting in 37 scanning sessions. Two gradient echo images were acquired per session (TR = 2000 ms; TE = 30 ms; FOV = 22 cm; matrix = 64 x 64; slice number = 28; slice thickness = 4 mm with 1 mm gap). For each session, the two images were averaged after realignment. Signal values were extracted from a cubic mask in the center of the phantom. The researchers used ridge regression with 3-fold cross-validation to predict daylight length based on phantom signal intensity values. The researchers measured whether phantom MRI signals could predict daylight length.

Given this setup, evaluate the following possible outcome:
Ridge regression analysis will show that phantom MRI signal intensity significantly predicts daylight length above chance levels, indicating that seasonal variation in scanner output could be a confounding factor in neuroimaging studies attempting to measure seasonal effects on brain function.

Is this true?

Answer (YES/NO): YES